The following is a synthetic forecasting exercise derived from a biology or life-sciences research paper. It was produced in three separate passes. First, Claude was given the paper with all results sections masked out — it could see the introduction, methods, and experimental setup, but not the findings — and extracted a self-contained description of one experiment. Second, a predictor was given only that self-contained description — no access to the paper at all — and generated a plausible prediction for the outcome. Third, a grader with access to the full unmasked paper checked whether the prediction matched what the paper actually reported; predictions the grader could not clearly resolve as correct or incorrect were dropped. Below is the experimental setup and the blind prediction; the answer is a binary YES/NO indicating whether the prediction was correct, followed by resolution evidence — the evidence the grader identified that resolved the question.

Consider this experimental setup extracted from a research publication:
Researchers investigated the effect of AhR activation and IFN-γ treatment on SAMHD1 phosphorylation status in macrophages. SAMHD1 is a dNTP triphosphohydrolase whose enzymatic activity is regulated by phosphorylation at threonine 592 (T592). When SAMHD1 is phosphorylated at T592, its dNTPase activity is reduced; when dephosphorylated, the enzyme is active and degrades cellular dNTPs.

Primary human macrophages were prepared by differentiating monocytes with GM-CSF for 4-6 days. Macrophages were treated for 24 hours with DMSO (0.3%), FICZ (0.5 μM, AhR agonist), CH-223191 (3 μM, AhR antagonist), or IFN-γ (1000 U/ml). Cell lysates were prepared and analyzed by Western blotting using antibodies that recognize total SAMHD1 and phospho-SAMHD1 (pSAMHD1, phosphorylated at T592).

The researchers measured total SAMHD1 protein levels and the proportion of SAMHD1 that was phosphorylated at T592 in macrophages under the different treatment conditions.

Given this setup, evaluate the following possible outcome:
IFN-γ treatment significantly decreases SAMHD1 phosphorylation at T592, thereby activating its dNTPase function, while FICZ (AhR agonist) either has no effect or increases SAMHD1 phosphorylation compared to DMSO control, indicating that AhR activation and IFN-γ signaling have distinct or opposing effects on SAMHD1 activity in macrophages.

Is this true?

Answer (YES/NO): NO